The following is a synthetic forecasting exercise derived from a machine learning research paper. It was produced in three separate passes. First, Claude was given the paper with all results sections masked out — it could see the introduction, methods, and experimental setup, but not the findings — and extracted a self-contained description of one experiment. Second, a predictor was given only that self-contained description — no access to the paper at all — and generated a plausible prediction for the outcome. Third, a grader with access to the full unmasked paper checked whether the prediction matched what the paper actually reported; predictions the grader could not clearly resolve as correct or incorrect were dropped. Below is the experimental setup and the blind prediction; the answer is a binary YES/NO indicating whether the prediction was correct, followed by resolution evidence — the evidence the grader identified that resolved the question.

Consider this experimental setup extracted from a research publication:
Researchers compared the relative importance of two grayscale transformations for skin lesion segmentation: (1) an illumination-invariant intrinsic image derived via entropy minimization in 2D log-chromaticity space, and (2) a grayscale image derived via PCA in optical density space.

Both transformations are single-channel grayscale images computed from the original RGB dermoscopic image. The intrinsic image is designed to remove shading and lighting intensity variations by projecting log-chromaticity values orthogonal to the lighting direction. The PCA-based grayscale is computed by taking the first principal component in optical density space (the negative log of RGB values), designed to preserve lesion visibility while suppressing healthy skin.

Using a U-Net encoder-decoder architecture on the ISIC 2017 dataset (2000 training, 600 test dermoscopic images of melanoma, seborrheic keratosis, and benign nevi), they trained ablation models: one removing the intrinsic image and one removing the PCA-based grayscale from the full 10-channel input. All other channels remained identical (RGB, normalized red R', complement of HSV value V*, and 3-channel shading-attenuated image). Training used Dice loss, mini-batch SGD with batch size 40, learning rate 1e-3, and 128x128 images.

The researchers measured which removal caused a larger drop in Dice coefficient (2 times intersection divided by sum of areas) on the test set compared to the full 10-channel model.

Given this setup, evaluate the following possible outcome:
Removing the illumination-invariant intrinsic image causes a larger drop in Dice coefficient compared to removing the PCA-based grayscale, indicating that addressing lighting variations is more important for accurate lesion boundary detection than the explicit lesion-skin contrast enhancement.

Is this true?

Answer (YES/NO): YES